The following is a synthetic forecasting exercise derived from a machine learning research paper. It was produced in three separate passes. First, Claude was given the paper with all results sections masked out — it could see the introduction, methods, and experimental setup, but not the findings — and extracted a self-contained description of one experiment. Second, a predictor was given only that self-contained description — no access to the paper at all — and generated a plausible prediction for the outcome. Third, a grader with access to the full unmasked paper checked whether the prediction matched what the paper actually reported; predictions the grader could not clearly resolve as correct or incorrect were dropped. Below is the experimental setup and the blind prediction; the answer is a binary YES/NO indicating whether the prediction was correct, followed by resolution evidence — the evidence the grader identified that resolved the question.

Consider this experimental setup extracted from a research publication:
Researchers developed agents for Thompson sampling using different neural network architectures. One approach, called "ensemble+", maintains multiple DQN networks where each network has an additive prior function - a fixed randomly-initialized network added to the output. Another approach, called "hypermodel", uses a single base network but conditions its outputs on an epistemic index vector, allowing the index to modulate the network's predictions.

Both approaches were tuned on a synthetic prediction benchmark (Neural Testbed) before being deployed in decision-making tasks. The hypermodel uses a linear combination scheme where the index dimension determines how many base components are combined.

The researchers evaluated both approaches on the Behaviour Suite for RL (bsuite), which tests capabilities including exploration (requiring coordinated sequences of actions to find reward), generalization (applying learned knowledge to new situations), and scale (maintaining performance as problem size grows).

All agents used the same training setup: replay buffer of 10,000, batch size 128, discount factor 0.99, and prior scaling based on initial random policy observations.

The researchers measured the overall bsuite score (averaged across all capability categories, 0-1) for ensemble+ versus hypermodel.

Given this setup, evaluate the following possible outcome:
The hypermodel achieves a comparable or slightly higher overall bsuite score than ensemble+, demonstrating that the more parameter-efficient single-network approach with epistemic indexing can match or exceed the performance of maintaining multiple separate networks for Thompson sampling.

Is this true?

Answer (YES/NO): NO